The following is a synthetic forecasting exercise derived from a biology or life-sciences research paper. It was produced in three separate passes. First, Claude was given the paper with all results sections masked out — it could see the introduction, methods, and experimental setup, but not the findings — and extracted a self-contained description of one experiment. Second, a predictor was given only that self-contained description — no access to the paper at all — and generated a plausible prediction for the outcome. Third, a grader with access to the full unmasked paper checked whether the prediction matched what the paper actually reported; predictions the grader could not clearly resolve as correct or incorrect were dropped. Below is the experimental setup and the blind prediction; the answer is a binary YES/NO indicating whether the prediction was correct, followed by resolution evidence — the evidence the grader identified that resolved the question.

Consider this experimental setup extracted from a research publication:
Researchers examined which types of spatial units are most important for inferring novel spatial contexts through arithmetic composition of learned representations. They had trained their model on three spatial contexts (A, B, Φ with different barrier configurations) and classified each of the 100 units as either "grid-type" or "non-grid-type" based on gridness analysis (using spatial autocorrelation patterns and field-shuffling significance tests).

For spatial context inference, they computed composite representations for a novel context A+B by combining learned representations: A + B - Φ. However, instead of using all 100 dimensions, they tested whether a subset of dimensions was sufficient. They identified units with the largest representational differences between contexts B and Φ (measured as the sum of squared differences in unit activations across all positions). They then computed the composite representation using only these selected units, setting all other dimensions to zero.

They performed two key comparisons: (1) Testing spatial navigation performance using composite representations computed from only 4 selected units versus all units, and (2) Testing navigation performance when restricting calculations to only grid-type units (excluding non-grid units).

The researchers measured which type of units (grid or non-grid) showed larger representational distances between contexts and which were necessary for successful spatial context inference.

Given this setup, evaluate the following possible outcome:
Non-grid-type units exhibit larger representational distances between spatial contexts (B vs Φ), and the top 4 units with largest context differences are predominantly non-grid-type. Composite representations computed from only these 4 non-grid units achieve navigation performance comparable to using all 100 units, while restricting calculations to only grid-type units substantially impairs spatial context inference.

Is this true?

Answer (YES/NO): YES